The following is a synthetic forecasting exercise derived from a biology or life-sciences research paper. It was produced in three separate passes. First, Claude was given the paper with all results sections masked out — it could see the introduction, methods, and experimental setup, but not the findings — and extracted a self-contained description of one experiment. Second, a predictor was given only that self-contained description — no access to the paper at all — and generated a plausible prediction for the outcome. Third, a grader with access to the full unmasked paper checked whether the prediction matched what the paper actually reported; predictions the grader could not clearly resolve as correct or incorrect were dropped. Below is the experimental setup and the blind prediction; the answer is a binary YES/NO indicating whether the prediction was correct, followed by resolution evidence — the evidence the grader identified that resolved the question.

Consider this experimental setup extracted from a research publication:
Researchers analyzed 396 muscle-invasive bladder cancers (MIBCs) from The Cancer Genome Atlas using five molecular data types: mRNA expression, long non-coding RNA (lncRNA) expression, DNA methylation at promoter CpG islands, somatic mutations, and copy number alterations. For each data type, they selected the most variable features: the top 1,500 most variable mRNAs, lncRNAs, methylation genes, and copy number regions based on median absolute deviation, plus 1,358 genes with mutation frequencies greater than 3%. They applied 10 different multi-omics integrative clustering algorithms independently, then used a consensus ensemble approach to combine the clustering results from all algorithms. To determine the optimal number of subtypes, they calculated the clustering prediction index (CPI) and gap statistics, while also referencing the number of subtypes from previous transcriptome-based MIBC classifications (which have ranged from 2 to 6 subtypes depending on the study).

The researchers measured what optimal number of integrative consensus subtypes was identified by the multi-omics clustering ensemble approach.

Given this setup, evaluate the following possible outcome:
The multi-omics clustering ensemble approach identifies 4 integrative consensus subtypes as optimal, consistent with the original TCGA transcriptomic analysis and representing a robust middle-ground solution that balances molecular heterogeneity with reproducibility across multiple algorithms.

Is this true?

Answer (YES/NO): YES